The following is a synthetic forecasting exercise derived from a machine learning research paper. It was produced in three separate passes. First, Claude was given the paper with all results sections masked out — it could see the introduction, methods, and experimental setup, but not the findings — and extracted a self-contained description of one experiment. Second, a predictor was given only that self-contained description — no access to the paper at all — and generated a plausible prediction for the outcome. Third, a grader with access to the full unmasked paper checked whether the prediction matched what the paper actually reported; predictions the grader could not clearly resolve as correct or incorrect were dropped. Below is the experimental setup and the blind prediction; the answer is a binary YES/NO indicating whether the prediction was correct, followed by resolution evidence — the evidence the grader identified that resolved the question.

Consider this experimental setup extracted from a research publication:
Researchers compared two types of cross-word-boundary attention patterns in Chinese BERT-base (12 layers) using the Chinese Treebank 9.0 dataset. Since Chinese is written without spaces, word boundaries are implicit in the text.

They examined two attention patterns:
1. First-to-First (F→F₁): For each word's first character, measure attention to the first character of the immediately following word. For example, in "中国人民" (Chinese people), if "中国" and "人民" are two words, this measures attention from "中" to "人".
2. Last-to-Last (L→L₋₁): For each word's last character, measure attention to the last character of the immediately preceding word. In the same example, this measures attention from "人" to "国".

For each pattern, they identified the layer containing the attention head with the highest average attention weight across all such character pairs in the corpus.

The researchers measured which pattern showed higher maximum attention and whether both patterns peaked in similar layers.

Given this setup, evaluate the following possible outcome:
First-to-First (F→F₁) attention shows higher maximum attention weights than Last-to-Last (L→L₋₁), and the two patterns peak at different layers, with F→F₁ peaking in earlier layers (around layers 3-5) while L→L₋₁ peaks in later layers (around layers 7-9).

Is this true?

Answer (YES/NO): NO